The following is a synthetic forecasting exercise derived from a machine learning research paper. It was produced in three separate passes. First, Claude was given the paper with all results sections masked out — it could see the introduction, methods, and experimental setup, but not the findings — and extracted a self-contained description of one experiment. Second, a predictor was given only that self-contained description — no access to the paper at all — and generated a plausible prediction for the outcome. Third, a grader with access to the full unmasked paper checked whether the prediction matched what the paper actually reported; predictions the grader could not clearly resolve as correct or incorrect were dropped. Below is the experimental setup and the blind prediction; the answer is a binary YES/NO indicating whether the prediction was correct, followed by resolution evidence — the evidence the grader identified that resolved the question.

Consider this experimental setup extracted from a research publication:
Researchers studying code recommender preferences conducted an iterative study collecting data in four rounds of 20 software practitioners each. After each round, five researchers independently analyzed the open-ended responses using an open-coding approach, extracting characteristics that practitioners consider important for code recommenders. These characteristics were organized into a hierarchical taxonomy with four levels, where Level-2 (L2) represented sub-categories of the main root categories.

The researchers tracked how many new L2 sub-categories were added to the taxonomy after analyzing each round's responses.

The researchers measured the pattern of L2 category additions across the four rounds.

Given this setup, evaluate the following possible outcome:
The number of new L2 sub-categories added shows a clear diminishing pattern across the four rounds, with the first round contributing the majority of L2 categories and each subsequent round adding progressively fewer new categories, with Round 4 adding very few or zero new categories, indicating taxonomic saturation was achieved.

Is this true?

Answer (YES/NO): YES